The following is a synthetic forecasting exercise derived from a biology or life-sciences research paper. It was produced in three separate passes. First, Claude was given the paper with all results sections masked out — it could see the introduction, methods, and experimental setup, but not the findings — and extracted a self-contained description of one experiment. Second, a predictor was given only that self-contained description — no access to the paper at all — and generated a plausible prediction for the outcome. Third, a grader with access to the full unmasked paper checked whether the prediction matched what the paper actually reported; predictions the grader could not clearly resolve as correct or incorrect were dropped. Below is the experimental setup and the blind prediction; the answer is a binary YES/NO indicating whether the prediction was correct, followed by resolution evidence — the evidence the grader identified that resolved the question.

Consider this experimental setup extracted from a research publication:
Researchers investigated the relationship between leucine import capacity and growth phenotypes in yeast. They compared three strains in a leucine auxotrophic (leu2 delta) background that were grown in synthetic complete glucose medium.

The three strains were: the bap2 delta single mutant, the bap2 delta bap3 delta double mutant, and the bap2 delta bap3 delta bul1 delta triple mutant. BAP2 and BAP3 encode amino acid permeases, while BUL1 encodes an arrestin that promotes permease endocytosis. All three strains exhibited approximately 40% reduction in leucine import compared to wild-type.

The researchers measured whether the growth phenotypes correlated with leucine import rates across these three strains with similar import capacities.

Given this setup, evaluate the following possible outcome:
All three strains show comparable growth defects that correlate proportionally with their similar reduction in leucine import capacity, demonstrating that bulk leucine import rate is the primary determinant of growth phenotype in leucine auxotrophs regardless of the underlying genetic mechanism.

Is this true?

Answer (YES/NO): YES